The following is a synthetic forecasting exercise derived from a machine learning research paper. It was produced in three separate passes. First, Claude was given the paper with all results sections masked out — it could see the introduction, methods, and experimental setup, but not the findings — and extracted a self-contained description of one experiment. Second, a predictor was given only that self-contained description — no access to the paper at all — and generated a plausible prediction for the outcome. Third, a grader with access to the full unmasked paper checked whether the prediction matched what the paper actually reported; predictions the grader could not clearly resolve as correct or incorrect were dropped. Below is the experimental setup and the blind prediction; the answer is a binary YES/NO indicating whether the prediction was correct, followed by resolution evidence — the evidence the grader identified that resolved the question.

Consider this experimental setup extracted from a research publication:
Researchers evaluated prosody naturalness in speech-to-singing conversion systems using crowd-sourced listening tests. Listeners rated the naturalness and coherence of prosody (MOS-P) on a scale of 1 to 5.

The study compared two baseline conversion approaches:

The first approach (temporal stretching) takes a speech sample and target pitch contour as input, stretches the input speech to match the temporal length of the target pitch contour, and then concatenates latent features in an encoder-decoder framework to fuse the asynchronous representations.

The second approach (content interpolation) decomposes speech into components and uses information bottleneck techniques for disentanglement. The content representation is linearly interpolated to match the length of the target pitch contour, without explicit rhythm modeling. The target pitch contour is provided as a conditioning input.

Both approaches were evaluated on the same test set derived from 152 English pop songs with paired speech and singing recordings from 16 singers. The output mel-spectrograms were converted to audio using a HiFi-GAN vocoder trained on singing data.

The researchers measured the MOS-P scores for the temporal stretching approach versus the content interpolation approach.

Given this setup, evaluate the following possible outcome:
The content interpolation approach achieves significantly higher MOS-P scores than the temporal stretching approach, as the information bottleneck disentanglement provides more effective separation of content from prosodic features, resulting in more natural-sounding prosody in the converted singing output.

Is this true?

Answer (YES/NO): YES